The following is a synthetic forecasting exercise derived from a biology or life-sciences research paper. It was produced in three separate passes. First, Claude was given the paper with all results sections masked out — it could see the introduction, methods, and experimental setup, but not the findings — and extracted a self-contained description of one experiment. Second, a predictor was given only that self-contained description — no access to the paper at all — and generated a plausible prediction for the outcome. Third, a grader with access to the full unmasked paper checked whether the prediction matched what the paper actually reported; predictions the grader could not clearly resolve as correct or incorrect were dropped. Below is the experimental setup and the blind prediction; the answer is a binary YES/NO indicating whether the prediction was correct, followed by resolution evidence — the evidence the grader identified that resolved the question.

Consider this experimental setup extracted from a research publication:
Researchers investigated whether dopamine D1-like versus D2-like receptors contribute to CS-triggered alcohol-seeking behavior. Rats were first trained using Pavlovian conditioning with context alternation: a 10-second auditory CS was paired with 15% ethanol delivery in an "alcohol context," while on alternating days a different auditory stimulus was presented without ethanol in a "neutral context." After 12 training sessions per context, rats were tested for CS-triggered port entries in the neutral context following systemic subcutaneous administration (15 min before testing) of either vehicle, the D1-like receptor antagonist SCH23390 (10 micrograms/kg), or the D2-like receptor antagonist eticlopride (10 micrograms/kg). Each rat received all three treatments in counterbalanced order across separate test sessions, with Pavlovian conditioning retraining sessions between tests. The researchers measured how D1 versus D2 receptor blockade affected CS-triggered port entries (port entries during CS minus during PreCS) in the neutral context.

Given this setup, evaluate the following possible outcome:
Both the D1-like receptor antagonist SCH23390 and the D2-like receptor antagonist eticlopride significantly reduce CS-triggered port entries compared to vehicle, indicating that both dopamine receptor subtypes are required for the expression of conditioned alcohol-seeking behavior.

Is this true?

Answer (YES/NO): NO